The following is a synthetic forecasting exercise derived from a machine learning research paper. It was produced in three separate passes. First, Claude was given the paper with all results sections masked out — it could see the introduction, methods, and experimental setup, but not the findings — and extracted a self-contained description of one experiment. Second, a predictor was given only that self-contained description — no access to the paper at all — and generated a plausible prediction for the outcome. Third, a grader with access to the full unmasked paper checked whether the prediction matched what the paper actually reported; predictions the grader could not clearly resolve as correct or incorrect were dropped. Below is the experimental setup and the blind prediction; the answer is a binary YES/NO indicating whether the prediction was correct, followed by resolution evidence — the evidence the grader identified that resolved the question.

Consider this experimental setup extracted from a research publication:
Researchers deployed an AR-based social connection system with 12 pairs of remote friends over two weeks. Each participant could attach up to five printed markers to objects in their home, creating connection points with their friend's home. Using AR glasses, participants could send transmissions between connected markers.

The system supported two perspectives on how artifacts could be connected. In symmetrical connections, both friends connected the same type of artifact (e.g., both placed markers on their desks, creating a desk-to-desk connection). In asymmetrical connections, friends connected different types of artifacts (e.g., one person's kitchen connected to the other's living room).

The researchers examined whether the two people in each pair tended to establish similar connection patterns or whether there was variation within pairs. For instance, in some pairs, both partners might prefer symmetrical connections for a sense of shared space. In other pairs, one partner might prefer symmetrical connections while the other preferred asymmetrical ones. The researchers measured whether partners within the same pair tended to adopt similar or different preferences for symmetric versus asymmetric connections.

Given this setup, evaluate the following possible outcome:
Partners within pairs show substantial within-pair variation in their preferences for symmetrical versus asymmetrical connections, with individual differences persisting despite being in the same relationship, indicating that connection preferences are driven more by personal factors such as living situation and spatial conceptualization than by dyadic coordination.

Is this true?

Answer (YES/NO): NO